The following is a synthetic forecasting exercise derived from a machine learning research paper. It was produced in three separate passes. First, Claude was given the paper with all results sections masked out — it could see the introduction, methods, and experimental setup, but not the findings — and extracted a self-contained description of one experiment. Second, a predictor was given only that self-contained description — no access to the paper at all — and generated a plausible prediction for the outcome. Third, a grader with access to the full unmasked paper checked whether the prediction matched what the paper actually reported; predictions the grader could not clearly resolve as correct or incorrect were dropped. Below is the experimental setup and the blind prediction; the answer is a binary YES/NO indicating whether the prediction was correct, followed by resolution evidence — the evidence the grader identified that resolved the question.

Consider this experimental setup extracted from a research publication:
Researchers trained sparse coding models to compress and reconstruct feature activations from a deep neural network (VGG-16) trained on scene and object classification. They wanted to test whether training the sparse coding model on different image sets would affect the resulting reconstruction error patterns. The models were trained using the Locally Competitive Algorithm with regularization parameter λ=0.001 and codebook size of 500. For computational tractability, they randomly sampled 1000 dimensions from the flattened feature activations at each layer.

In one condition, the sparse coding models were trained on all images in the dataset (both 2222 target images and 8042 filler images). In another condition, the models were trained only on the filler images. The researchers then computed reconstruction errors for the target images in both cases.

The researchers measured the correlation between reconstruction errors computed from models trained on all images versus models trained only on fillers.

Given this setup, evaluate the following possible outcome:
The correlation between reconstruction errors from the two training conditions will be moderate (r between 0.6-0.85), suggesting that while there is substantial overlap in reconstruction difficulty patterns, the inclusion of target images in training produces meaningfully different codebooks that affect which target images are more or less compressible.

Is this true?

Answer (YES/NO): NO